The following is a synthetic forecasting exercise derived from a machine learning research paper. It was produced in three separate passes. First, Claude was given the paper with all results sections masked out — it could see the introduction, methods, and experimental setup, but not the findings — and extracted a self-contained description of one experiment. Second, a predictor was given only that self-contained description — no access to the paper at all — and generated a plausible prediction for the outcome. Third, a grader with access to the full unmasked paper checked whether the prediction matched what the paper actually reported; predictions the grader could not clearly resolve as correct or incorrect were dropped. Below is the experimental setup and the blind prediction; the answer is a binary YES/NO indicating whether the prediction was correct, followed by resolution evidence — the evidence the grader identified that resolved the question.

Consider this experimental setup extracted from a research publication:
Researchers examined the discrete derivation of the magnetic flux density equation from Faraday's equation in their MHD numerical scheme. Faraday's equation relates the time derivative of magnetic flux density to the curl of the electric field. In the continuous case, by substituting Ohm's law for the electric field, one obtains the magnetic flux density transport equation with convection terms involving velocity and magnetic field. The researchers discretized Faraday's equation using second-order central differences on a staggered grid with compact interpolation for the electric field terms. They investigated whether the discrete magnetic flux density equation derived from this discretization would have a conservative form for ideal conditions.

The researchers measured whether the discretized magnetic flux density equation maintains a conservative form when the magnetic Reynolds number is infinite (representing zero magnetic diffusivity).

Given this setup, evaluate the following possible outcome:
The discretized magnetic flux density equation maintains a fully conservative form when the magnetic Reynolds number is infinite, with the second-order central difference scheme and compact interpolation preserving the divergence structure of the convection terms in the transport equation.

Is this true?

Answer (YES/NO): YES